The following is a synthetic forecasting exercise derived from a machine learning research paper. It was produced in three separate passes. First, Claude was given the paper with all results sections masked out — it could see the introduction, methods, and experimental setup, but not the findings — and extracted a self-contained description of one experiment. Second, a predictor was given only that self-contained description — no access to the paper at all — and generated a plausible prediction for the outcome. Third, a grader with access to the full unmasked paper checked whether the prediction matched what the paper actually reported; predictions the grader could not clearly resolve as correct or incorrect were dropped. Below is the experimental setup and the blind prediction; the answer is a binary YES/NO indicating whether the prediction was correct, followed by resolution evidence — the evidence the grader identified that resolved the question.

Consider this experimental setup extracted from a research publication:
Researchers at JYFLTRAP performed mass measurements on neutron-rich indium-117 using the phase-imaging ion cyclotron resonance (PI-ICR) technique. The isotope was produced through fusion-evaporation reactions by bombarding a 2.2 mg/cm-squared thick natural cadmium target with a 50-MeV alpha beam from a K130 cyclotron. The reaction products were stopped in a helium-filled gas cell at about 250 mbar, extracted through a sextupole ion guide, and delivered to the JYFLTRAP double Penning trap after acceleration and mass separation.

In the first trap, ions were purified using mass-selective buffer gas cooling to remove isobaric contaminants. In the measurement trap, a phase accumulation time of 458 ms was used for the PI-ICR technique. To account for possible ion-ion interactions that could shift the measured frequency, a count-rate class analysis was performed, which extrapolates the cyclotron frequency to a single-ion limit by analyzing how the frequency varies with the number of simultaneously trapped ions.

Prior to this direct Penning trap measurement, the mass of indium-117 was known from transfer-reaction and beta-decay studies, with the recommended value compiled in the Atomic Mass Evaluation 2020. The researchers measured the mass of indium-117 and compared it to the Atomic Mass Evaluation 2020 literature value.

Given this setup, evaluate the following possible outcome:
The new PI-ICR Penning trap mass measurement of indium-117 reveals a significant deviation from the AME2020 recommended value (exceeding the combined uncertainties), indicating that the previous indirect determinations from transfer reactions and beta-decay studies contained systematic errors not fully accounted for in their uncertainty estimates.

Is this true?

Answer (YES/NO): NO